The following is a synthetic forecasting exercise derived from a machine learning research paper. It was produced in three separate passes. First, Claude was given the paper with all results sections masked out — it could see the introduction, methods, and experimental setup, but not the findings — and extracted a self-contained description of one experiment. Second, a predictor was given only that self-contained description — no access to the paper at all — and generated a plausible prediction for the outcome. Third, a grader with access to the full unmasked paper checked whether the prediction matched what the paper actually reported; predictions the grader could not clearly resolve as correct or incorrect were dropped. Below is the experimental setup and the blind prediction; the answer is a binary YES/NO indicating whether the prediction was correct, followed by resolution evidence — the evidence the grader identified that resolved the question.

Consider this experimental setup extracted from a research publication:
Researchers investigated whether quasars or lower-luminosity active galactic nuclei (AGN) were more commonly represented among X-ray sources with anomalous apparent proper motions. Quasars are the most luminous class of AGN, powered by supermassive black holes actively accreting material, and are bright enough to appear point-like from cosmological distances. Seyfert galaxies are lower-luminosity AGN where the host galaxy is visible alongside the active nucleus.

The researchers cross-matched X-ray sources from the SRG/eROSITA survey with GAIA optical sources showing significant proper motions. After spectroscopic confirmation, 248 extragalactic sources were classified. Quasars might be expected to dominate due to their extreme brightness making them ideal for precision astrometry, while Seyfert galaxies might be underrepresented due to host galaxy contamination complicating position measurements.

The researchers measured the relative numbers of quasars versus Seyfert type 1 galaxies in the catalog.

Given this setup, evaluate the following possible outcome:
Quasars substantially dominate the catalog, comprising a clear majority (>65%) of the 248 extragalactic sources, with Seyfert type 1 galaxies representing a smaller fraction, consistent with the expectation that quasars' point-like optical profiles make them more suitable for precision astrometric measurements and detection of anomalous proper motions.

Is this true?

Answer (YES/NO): NO